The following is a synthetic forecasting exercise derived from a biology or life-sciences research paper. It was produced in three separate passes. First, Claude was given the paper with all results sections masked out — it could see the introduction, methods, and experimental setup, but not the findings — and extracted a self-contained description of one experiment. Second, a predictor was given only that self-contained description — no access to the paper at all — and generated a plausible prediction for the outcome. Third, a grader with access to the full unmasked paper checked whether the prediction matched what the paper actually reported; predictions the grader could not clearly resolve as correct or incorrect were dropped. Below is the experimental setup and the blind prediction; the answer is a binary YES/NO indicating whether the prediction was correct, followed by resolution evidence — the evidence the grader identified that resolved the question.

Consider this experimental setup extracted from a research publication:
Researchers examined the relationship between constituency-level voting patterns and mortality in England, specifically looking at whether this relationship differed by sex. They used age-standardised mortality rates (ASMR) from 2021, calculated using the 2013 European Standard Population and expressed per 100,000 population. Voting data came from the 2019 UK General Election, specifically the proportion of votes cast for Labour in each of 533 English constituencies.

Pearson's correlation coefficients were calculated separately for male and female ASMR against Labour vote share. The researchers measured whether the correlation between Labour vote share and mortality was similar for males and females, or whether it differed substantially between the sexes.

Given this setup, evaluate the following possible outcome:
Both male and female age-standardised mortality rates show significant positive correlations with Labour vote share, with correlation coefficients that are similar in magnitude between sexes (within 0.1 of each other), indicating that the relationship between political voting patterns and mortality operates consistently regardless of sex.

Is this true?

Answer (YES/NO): YES